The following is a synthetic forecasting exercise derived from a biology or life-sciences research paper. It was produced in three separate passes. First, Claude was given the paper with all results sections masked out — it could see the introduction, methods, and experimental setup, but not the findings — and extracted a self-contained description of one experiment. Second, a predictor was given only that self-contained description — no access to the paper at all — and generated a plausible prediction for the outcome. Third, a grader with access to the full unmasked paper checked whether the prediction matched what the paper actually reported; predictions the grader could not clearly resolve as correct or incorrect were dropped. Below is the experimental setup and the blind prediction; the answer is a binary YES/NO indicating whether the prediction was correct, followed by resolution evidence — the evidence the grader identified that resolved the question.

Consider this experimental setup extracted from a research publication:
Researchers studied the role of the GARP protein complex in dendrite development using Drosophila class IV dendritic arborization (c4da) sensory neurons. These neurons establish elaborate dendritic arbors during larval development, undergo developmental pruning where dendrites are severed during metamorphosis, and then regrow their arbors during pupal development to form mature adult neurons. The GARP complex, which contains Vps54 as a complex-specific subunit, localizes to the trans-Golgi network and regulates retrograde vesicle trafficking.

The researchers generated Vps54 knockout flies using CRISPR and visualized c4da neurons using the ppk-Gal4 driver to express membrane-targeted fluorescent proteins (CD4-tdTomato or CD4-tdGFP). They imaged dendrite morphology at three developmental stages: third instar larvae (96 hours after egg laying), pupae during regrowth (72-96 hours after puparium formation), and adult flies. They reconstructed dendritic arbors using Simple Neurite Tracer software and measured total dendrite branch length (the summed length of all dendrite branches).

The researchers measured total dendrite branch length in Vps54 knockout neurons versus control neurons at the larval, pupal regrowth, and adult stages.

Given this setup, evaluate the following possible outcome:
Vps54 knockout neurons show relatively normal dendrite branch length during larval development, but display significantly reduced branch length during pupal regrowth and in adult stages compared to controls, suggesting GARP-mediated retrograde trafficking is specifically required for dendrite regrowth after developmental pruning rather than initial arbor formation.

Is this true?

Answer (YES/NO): YES